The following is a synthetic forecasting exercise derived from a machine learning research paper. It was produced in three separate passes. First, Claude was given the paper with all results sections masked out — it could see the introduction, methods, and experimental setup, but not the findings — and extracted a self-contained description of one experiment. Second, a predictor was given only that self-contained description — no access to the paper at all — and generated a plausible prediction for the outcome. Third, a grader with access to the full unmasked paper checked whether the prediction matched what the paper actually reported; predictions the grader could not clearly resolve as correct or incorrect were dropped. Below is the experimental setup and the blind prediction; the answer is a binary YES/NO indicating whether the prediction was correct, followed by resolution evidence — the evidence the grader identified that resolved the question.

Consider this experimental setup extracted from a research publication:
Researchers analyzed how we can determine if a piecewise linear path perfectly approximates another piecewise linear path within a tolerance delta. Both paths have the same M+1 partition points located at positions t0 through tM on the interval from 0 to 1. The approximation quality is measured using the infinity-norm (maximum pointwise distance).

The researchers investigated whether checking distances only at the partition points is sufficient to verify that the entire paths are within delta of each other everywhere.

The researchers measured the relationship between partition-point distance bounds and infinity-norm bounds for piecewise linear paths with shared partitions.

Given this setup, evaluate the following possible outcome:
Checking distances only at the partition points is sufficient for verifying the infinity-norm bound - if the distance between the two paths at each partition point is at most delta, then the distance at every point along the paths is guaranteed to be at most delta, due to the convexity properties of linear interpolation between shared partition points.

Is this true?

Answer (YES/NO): YES